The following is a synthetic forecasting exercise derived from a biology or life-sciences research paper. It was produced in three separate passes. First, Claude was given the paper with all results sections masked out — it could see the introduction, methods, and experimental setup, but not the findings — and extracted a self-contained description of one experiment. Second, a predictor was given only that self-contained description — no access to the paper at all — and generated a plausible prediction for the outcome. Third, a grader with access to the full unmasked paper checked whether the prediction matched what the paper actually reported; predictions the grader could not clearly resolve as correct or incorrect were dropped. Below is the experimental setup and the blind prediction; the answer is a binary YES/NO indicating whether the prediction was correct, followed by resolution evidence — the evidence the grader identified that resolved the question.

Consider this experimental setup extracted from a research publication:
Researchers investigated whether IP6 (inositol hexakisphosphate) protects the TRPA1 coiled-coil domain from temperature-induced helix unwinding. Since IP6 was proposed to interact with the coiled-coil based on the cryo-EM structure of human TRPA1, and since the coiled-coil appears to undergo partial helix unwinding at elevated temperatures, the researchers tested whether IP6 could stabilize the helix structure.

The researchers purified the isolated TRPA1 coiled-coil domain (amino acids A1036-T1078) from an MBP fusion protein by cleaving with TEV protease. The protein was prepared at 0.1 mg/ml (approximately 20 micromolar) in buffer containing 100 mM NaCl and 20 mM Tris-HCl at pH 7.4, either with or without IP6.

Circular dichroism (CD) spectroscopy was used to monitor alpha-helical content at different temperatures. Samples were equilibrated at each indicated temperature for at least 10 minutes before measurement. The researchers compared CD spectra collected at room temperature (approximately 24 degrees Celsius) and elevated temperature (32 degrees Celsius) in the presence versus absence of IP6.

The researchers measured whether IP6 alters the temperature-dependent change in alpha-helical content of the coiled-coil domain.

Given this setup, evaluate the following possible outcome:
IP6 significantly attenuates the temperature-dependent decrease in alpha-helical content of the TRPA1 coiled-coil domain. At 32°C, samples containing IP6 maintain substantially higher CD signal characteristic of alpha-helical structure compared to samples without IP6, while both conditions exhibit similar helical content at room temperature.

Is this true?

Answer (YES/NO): NO